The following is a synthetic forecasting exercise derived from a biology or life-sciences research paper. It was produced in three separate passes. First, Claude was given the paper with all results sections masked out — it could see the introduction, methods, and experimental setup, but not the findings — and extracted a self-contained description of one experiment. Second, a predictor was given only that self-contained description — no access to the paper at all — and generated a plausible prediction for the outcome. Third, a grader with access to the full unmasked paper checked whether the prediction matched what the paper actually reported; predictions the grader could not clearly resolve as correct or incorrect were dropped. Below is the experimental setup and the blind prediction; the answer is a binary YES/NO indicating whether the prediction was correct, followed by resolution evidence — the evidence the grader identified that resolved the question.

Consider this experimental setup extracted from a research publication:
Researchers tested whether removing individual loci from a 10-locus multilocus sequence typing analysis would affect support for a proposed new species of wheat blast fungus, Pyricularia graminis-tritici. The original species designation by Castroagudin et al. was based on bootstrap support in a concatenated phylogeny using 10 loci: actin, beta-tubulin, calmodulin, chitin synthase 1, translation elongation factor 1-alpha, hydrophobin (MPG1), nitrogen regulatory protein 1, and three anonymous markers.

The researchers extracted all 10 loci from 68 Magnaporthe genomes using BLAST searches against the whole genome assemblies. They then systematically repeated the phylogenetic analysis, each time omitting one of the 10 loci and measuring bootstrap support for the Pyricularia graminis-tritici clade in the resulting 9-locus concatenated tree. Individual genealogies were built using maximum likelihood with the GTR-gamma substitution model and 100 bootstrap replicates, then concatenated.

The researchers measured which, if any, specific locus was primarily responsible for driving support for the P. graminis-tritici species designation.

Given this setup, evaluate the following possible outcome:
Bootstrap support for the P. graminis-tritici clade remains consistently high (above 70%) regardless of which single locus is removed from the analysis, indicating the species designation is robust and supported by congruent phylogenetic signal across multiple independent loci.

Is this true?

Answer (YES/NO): NO